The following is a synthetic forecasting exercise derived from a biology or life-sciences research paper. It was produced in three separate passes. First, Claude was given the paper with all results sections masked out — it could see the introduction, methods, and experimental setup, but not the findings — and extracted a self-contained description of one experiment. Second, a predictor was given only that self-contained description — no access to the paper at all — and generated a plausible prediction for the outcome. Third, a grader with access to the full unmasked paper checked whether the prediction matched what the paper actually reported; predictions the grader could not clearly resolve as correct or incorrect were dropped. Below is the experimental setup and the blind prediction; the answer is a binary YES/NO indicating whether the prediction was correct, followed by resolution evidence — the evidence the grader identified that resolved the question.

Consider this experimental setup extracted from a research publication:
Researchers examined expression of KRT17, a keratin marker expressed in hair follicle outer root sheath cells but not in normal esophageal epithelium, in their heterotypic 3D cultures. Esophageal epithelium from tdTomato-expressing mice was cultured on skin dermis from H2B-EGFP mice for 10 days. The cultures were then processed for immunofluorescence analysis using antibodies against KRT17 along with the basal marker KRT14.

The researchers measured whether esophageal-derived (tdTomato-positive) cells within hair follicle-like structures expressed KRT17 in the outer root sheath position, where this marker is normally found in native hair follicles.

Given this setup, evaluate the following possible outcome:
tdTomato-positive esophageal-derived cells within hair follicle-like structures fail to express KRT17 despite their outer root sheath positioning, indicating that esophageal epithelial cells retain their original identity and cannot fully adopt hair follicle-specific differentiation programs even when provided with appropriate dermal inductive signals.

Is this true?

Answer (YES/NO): NO